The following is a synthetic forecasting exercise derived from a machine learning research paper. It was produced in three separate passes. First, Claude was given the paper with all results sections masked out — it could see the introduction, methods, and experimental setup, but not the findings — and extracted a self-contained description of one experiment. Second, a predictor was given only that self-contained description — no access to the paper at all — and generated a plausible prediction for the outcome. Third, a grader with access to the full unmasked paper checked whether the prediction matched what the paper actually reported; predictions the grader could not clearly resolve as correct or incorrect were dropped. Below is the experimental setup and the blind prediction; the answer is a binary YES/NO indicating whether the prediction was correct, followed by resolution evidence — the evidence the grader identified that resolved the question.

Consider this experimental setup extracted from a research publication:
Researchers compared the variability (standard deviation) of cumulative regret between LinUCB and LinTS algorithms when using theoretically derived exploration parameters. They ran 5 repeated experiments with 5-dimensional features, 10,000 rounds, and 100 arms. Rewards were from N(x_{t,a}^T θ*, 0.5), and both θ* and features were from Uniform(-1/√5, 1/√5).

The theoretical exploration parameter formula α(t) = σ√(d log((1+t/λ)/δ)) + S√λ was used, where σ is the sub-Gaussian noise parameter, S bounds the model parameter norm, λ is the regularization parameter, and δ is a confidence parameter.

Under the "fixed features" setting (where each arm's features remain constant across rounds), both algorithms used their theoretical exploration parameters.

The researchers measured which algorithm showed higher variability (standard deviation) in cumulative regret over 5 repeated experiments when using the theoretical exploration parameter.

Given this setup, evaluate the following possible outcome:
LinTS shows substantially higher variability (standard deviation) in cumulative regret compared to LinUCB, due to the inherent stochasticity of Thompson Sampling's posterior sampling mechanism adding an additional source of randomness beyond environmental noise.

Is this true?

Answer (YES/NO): NO